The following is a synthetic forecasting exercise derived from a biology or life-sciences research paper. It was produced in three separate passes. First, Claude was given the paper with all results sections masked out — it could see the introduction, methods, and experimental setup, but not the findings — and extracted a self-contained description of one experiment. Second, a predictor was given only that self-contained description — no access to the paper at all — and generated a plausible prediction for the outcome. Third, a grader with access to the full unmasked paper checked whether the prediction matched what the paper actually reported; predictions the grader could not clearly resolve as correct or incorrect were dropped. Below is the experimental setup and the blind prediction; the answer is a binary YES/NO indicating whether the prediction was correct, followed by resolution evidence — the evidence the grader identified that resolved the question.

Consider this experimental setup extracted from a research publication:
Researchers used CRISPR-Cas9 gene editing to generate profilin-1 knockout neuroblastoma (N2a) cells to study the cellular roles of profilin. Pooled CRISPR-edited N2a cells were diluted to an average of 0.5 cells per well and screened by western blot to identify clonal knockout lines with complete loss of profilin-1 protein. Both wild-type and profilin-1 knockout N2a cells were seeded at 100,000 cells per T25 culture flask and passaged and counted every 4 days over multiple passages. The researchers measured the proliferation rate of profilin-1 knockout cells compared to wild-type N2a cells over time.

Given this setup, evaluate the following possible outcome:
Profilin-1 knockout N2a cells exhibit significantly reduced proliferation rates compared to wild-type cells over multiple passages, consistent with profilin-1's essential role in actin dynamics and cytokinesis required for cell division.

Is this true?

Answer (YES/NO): YES